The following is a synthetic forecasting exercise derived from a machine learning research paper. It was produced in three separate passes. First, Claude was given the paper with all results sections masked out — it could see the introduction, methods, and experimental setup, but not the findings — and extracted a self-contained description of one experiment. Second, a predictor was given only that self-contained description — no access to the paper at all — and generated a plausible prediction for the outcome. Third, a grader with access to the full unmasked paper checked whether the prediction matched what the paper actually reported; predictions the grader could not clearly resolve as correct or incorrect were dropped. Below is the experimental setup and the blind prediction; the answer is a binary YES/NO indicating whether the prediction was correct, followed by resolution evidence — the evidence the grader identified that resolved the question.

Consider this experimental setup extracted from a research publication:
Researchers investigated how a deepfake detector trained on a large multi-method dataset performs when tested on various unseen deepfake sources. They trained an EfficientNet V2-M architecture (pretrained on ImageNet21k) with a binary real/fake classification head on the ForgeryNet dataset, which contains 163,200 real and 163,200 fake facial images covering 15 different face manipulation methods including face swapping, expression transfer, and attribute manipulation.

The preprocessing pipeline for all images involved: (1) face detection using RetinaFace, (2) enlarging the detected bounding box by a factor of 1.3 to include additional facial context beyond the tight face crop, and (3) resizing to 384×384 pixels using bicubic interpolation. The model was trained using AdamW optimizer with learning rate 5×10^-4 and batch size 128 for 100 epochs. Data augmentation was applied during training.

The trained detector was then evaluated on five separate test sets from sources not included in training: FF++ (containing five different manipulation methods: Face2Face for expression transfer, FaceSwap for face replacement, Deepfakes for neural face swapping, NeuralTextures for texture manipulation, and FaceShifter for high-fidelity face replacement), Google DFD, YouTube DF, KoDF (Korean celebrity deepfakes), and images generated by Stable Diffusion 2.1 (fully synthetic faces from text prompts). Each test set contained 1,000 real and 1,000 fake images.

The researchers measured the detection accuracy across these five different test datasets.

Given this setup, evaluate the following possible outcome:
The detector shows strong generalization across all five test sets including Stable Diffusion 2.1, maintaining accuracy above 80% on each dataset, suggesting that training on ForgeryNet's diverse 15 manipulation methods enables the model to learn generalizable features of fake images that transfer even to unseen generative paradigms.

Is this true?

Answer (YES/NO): NO